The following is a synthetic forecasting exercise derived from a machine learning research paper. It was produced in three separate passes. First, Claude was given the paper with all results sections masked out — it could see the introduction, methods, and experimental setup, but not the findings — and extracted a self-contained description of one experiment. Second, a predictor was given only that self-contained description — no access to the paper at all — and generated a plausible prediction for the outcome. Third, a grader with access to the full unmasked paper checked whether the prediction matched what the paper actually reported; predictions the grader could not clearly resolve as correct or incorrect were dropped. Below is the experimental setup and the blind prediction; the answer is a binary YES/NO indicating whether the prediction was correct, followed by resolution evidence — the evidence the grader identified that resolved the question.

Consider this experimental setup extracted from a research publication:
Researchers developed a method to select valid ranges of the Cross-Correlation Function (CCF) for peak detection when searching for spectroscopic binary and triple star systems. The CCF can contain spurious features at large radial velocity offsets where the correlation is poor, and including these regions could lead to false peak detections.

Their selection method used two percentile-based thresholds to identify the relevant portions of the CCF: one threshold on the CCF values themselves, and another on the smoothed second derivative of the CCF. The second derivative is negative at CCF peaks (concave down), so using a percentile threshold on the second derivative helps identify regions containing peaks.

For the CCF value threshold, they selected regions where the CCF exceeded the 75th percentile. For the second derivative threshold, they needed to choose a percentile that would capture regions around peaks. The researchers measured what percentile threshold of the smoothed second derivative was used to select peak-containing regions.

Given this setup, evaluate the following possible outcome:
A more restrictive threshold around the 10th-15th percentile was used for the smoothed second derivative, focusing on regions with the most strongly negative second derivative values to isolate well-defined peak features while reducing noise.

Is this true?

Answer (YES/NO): NO